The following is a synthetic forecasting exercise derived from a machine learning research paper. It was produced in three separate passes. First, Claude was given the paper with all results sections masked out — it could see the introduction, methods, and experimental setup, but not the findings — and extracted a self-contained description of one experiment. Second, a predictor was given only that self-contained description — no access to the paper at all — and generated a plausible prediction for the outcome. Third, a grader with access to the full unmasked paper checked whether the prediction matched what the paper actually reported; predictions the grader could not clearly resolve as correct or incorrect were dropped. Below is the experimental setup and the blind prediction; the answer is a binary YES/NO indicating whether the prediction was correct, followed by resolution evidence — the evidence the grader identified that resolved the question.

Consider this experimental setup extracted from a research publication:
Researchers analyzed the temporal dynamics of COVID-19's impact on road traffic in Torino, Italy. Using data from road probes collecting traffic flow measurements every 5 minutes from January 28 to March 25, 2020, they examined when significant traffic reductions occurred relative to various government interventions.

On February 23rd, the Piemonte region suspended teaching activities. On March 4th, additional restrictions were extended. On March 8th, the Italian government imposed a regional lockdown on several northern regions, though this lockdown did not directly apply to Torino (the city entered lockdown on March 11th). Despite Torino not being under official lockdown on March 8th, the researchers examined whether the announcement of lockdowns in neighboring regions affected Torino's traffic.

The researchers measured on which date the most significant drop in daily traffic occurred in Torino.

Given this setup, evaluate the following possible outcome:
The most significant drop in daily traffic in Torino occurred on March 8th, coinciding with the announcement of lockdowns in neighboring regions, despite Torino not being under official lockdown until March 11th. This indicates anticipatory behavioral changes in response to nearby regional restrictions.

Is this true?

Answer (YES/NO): YES